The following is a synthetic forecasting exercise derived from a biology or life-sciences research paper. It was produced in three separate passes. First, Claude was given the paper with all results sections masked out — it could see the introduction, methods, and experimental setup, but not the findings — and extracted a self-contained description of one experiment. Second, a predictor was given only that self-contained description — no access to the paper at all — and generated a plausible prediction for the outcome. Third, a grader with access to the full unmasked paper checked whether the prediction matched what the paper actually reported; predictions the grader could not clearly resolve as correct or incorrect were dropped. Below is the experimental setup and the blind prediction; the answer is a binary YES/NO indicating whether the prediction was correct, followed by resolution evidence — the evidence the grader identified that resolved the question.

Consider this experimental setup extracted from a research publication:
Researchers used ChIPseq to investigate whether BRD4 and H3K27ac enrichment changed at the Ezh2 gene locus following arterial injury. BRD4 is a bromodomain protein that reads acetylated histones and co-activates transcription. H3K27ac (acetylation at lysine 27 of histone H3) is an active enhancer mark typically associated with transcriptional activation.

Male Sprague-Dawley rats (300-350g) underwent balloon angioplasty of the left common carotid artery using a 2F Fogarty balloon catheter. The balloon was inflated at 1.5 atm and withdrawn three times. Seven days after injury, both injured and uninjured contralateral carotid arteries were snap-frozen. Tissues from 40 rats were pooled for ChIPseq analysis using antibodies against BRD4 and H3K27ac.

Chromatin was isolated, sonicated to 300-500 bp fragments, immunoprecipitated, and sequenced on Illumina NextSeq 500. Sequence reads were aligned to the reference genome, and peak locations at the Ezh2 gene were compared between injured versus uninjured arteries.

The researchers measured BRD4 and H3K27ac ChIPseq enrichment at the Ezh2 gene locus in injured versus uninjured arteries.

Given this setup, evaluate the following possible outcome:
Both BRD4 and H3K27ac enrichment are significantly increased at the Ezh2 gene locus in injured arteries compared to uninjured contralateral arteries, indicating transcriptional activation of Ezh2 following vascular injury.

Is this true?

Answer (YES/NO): YES